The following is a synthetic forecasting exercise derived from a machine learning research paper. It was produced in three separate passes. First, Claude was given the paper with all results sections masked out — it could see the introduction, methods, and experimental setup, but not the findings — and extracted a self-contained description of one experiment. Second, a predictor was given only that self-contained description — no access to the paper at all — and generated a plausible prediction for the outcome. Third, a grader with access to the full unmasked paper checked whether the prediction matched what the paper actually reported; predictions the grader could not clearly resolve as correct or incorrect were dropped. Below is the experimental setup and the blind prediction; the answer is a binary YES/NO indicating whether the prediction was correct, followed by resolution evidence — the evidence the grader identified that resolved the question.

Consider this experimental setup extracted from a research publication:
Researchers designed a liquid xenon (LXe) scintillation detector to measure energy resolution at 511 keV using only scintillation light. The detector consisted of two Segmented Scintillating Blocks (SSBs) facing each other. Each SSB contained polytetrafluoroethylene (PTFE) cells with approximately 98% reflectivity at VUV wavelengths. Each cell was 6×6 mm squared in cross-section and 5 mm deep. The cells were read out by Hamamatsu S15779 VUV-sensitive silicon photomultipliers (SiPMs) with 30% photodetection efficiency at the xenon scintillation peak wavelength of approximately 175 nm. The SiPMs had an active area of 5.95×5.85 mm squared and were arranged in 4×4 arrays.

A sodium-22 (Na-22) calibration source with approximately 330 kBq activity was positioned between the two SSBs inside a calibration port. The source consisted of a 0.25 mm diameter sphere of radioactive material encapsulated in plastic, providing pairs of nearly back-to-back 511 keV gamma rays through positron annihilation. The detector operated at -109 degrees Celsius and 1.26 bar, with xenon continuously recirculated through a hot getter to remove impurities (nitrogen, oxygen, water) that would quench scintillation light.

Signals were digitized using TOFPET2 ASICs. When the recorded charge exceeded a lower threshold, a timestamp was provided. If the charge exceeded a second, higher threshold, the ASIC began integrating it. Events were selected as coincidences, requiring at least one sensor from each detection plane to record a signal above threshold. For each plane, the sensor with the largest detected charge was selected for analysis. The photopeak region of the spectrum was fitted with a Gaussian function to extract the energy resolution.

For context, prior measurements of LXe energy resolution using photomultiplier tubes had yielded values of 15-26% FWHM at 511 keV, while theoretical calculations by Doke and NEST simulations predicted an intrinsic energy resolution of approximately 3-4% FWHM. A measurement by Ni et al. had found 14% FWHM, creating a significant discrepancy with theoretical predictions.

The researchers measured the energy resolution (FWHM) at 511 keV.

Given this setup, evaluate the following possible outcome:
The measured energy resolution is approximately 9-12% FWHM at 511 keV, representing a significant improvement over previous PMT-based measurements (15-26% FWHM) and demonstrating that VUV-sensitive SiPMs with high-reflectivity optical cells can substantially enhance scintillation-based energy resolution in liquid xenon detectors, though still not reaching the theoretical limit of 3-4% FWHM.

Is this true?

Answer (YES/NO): NO